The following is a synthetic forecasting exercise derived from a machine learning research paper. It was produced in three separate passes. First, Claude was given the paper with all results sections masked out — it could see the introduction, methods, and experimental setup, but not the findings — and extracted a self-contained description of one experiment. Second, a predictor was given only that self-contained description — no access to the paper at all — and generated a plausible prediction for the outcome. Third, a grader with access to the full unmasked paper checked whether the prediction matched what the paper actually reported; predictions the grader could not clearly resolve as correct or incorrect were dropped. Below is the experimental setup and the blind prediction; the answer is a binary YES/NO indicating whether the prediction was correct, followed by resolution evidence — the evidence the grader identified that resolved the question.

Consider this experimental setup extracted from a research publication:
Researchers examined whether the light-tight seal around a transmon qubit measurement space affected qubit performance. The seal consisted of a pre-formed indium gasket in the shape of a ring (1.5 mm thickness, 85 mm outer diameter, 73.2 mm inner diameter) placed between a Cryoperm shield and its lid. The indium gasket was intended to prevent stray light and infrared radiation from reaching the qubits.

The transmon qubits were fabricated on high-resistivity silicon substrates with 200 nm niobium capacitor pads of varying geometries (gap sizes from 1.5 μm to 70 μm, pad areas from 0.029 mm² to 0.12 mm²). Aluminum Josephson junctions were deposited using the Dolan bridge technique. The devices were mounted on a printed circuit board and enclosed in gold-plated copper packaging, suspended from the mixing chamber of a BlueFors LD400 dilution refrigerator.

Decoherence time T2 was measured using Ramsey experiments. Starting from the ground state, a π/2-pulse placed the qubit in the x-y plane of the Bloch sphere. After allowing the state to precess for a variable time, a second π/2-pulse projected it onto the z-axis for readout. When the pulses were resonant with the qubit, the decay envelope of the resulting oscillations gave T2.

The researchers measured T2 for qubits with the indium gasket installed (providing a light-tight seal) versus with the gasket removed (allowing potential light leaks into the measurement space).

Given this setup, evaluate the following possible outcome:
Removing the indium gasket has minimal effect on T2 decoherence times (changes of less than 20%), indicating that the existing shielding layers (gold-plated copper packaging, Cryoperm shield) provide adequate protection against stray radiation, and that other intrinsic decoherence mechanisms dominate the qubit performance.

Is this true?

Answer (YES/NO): NO